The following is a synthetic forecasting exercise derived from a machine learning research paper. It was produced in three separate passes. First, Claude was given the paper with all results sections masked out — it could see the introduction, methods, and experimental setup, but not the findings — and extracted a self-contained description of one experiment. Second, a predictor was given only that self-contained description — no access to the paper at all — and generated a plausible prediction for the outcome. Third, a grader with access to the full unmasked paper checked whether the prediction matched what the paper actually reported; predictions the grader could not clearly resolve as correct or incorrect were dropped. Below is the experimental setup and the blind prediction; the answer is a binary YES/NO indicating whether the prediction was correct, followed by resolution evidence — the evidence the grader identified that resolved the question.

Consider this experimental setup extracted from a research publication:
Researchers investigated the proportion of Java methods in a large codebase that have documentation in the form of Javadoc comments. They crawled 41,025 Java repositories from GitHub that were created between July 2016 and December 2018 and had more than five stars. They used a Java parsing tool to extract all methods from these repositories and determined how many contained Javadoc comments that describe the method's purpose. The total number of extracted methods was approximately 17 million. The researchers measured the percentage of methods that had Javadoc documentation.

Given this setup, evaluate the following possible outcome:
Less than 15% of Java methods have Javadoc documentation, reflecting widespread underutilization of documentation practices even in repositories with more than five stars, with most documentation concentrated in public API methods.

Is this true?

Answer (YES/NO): NO